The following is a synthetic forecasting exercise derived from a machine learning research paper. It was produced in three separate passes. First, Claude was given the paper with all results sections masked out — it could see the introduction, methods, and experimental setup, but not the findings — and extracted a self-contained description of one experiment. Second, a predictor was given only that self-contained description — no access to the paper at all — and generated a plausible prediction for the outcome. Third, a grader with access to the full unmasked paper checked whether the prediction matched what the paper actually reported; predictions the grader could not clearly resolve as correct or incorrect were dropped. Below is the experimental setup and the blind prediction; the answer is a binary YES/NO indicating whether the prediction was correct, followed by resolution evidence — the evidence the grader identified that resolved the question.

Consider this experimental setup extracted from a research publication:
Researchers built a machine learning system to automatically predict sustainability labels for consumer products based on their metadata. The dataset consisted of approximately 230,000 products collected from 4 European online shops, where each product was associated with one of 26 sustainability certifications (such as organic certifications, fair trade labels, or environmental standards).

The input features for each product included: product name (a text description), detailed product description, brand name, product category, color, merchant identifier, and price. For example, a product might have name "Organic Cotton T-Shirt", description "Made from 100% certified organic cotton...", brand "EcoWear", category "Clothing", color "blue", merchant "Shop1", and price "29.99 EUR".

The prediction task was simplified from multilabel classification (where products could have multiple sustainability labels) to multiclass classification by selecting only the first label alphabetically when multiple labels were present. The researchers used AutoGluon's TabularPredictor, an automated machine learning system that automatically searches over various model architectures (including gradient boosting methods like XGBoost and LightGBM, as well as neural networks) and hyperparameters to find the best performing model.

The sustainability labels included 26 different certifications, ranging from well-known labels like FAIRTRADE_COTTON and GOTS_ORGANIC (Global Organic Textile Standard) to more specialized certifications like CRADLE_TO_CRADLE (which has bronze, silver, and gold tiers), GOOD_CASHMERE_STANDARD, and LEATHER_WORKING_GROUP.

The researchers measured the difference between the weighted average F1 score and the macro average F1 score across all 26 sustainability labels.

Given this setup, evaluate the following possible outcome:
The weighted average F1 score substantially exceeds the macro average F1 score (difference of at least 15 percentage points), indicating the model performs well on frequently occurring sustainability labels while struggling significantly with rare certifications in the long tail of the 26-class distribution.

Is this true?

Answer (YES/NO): YES